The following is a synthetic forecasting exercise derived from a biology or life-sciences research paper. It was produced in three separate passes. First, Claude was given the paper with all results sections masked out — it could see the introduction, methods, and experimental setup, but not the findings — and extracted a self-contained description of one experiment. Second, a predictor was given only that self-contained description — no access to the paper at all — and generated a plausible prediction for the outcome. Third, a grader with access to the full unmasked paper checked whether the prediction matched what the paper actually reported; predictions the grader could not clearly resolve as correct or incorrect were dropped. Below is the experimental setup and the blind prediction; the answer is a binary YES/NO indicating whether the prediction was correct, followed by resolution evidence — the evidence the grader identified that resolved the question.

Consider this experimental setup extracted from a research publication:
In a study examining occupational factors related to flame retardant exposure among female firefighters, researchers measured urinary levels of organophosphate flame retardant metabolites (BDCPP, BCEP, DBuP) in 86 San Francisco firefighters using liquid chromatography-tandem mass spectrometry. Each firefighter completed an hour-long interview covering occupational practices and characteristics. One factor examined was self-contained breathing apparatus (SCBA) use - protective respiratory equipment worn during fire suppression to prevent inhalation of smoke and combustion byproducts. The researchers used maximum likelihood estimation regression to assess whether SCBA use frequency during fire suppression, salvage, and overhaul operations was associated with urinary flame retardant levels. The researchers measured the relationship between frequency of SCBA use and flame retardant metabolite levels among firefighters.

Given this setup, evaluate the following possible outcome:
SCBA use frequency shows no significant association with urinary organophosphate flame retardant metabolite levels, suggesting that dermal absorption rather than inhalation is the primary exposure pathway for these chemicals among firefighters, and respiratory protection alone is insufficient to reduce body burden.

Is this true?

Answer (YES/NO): NO